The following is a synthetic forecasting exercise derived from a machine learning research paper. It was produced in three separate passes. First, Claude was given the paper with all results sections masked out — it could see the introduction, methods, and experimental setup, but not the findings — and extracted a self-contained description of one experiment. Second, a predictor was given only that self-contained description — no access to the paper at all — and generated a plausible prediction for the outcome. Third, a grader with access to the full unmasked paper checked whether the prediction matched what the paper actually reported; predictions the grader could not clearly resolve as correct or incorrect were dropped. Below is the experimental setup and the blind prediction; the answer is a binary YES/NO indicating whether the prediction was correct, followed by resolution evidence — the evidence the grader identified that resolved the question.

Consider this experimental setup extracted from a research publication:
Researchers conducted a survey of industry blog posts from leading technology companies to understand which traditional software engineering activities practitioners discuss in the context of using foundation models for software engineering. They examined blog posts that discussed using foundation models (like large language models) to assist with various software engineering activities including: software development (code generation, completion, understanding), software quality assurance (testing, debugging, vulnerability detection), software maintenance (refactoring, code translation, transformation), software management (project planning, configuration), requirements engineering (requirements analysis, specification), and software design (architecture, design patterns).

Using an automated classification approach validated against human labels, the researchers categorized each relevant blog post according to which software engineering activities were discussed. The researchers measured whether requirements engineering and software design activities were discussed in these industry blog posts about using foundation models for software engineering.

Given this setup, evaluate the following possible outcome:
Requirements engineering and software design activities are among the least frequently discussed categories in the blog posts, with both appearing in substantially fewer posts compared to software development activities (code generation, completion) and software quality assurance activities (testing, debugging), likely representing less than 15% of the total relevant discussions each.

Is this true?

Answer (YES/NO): NO